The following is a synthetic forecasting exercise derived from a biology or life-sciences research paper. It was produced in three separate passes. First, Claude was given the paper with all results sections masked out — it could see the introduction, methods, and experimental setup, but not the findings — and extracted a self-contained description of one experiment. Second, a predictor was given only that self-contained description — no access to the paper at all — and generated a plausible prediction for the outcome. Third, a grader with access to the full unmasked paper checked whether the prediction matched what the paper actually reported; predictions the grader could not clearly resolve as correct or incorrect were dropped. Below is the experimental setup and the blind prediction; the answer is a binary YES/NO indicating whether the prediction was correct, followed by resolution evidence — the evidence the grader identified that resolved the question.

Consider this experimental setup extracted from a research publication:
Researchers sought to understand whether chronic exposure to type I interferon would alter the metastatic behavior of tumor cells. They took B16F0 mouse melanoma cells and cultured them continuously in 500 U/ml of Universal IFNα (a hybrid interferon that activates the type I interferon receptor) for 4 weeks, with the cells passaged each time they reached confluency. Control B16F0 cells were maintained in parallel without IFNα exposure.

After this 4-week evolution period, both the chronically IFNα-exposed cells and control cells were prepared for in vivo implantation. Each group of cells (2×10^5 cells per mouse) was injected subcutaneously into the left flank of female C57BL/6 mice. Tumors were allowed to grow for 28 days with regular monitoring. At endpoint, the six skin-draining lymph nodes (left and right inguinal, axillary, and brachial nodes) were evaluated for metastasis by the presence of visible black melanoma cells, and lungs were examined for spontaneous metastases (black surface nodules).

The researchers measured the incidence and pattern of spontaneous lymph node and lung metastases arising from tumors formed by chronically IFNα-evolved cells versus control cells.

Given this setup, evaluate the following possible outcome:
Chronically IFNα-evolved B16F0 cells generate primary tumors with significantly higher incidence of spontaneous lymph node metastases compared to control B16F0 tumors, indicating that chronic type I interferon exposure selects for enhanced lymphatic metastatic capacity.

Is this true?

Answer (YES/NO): YES